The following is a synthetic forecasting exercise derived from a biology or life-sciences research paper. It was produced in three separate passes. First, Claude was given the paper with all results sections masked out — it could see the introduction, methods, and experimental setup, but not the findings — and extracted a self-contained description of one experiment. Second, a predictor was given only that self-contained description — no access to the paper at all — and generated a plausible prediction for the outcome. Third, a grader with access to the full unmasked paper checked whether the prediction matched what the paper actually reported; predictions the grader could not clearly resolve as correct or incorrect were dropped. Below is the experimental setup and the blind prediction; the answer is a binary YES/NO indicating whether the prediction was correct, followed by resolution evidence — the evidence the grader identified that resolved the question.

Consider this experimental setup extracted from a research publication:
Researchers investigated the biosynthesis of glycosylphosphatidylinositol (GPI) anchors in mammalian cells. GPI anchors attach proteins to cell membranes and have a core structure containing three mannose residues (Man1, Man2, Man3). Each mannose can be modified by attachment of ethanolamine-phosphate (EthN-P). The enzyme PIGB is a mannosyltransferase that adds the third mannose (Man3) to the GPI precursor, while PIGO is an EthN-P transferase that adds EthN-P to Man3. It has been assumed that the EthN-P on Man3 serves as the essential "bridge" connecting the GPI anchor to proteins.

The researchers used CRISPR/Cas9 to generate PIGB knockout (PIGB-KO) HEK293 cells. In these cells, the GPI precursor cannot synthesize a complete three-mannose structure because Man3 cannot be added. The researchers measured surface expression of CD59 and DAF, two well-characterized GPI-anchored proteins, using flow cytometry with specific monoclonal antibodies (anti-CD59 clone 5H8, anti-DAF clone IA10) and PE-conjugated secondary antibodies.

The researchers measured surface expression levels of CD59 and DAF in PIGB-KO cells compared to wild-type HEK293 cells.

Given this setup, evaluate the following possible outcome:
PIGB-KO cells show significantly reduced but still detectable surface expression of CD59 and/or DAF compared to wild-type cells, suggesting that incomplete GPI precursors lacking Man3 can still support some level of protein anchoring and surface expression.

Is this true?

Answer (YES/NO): YES